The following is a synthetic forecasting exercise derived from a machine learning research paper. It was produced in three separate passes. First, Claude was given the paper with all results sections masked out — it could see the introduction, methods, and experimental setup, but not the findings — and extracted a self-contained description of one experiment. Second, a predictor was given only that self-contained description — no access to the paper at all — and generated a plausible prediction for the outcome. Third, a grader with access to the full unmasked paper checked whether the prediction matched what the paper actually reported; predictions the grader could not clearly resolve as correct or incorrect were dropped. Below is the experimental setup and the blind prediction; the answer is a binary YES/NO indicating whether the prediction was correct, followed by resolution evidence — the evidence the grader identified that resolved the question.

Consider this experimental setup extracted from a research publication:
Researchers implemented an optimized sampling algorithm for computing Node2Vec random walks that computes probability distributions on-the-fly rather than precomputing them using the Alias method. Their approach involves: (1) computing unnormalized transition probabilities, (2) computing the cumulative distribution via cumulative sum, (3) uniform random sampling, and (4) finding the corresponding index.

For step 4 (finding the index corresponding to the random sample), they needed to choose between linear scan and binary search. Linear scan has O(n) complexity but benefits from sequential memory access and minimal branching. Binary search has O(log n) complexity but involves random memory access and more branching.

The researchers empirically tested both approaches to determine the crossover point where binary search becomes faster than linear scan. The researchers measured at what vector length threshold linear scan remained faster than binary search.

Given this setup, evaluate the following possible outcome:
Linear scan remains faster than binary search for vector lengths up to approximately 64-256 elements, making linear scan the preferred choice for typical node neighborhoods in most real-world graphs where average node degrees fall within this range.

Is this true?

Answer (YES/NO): YES